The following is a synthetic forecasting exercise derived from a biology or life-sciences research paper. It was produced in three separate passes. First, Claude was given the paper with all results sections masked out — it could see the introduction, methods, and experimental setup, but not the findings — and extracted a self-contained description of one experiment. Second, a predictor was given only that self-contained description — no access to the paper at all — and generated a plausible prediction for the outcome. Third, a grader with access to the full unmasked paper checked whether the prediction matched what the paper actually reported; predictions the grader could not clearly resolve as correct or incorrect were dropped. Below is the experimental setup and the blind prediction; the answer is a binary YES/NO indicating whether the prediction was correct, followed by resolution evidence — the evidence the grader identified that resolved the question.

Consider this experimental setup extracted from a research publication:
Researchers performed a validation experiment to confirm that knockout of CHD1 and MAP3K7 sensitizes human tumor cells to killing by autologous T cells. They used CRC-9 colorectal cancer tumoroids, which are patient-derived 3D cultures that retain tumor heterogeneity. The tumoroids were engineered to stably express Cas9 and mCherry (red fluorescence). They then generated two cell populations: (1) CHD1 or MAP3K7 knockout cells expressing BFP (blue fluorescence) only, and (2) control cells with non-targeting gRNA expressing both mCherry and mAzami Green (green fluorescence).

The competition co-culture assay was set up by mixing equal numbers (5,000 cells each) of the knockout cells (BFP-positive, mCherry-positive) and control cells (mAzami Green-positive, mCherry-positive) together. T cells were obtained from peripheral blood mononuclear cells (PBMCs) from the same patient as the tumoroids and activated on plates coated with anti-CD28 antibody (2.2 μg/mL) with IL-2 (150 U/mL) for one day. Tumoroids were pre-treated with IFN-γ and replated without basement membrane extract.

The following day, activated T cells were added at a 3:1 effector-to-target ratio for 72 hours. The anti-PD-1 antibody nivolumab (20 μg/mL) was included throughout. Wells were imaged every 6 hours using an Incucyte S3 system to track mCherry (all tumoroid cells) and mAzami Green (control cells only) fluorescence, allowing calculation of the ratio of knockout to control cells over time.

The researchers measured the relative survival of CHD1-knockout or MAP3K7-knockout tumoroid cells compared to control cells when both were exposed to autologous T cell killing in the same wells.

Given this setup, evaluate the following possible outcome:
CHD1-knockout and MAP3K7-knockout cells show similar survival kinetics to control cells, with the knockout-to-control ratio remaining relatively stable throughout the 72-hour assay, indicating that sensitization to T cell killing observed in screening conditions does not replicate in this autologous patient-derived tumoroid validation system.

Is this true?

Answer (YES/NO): NO